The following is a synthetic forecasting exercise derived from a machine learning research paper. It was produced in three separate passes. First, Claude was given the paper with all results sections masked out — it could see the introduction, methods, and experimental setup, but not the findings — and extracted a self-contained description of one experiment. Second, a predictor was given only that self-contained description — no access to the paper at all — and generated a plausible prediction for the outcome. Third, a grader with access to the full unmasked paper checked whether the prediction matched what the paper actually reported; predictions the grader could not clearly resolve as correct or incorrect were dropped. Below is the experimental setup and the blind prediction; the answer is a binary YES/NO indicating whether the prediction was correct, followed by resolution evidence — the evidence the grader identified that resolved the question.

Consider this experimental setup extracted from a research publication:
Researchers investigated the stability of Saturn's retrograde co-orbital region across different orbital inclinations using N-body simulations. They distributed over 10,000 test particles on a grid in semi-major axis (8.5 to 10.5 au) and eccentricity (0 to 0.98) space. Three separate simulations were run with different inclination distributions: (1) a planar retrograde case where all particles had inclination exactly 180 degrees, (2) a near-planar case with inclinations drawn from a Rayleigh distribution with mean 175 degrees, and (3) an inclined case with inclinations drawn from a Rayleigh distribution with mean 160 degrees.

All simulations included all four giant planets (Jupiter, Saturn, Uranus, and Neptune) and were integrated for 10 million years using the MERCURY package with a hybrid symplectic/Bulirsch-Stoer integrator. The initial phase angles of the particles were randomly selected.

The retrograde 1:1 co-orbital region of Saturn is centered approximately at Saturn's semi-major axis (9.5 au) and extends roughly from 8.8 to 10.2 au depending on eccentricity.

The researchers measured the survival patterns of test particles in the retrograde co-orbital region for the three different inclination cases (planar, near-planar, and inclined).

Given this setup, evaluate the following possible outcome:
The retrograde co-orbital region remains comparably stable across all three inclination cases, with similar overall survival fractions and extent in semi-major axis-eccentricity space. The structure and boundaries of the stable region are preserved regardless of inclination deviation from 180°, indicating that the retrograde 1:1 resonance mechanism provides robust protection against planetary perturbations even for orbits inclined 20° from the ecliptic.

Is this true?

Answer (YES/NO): NO